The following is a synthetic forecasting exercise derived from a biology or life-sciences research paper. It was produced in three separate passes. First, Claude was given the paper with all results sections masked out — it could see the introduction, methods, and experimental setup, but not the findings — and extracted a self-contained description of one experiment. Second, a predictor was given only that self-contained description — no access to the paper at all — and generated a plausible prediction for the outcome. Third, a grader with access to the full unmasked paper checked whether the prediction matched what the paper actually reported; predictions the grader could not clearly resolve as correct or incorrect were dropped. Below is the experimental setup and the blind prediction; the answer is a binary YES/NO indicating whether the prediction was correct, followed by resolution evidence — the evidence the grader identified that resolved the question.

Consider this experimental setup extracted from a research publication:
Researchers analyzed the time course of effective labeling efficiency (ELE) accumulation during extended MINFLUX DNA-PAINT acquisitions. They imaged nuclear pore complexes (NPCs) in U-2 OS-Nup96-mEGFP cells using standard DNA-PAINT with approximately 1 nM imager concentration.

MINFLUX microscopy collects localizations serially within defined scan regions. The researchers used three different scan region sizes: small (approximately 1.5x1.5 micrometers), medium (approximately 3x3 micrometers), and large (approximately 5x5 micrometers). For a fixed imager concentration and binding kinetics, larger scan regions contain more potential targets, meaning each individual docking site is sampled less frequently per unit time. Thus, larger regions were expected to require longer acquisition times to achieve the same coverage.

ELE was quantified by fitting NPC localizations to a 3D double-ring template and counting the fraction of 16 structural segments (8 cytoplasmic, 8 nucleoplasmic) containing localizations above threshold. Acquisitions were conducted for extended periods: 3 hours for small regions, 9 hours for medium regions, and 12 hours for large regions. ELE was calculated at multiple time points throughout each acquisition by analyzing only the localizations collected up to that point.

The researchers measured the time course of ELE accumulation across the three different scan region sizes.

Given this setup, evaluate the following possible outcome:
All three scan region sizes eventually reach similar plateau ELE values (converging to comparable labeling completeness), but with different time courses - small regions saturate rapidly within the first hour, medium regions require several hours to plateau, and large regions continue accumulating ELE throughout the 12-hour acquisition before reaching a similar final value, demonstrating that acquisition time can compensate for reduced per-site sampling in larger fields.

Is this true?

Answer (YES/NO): NO